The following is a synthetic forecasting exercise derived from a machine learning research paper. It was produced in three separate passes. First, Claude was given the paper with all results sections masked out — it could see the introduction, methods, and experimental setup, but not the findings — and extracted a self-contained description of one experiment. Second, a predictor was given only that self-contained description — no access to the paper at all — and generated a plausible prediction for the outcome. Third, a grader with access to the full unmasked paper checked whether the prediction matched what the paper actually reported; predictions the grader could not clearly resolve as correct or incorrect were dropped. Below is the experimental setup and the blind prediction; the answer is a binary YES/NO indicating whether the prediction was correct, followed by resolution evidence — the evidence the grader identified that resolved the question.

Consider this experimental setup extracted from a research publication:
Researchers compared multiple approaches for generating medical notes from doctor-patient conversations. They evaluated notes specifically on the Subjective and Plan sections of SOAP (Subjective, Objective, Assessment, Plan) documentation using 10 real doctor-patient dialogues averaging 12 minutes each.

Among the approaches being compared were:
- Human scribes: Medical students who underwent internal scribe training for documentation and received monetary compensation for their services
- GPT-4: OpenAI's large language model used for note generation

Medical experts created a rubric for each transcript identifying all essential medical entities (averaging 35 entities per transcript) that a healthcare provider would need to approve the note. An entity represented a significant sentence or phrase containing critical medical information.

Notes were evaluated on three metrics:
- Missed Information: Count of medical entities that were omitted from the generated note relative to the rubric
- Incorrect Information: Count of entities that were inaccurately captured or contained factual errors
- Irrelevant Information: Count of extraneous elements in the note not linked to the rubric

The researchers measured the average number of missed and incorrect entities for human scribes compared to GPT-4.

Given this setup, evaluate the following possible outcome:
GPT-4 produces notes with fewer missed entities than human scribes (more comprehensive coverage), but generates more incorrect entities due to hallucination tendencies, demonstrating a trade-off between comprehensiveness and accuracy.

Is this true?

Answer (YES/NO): NO